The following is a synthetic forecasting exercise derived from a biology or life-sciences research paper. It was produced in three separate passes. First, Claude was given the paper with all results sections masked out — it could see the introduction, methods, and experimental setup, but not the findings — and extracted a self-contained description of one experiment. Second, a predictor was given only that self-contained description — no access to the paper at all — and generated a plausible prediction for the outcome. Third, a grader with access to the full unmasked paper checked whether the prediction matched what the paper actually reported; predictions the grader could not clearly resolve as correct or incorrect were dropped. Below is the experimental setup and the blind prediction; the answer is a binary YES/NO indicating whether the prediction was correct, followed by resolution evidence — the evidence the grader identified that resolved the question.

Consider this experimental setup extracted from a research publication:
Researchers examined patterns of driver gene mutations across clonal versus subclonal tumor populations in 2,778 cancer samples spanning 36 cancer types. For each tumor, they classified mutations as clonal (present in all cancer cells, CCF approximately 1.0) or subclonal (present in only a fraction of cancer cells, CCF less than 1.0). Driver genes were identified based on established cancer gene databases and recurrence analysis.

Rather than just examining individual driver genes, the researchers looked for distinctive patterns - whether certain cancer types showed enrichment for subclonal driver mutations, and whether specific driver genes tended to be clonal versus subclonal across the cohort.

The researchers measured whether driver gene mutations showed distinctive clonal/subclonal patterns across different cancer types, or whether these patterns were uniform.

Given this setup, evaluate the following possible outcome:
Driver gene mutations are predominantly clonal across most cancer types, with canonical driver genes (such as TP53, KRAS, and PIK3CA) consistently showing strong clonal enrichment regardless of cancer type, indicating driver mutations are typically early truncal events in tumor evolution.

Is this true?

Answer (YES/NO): NO